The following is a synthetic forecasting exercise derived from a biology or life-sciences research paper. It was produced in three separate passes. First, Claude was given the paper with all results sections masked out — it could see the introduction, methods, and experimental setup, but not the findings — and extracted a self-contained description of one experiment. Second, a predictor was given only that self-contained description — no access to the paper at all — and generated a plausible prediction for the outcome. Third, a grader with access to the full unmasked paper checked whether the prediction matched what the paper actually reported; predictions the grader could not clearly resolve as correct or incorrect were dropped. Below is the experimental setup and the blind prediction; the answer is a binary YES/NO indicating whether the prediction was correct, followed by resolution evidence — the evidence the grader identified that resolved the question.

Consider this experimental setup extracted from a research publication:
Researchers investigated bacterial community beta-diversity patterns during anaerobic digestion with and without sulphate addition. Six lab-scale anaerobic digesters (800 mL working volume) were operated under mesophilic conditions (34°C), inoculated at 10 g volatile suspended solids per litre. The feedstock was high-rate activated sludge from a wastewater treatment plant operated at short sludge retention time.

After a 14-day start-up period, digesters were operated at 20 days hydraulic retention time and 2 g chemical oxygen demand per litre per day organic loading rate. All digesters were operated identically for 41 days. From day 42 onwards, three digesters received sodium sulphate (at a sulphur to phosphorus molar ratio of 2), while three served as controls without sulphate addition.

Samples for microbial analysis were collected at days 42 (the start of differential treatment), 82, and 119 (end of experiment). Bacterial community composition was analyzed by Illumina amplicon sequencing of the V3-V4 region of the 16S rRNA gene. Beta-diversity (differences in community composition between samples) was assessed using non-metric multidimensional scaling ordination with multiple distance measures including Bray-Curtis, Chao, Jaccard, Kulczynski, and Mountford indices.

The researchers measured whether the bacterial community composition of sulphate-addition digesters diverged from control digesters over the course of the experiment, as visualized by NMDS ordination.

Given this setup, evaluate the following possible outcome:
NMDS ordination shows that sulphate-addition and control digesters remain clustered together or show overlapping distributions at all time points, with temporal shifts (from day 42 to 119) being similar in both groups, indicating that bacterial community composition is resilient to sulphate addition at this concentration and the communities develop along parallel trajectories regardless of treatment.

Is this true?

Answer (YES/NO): NO